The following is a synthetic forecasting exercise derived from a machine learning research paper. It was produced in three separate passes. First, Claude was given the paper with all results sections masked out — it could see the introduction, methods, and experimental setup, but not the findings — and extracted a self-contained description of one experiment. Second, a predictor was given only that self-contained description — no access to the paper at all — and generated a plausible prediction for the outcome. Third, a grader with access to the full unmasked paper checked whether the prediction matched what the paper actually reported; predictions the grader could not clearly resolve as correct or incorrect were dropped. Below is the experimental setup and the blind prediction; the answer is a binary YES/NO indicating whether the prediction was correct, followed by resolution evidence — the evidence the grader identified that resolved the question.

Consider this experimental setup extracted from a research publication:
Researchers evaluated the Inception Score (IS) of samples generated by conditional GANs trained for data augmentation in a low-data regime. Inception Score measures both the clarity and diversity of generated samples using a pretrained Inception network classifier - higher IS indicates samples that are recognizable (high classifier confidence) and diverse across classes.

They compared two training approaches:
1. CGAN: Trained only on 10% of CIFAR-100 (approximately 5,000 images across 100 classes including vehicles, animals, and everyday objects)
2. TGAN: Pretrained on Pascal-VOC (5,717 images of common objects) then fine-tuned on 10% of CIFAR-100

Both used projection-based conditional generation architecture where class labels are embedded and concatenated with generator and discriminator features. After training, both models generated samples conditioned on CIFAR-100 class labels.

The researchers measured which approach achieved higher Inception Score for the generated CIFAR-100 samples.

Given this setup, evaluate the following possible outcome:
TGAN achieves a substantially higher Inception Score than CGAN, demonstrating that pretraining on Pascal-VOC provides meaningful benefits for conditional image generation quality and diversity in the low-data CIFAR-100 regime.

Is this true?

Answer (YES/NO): NO